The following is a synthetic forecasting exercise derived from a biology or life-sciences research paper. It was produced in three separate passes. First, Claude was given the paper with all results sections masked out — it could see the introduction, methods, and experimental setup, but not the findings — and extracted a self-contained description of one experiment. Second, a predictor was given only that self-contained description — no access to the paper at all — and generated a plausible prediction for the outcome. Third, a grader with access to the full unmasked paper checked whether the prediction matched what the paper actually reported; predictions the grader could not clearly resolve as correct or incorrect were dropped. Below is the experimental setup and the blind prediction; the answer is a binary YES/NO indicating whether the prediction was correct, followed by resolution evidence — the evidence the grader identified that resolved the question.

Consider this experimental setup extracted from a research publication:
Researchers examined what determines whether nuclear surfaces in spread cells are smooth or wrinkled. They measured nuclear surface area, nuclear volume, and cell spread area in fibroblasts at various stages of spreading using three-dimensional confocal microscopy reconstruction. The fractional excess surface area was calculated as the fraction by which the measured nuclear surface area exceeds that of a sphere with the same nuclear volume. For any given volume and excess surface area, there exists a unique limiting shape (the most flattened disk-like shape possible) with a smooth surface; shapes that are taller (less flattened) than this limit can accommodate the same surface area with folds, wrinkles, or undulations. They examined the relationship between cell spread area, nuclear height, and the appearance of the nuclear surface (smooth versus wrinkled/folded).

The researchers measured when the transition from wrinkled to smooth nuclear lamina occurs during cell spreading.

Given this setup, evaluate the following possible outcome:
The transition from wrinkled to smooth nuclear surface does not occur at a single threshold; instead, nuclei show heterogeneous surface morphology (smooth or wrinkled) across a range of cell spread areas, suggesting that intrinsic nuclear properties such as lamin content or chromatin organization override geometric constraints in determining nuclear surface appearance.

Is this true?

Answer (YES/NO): NO